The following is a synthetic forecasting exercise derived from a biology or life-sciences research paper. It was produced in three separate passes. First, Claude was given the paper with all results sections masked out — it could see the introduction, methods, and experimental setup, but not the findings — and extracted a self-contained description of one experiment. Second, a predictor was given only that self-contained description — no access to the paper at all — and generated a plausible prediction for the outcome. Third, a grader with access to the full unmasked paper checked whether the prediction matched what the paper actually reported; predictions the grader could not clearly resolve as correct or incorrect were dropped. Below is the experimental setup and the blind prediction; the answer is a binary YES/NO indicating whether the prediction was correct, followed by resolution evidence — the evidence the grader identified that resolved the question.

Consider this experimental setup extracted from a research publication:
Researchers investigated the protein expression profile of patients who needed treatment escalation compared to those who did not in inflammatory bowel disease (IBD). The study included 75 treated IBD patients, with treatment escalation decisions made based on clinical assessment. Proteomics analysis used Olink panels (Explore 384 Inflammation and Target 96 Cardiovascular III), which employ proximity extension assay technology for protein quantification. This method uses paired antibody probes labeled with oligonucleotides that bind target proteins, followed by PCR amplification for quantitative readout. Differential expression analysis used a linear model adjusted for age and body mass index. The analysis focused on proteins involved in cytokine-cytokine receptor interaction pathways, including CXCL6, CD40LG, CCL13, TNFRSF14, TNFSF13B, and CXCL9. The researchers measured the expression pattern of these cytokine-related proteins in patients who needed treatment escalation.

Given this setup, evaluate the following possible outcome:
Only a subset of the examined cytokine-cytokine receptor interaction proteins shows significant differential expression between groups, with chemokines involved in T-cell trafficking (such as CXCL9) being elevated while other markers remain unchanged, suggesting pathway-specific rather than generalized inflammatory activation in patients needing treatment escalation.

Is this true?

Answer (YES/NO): NO